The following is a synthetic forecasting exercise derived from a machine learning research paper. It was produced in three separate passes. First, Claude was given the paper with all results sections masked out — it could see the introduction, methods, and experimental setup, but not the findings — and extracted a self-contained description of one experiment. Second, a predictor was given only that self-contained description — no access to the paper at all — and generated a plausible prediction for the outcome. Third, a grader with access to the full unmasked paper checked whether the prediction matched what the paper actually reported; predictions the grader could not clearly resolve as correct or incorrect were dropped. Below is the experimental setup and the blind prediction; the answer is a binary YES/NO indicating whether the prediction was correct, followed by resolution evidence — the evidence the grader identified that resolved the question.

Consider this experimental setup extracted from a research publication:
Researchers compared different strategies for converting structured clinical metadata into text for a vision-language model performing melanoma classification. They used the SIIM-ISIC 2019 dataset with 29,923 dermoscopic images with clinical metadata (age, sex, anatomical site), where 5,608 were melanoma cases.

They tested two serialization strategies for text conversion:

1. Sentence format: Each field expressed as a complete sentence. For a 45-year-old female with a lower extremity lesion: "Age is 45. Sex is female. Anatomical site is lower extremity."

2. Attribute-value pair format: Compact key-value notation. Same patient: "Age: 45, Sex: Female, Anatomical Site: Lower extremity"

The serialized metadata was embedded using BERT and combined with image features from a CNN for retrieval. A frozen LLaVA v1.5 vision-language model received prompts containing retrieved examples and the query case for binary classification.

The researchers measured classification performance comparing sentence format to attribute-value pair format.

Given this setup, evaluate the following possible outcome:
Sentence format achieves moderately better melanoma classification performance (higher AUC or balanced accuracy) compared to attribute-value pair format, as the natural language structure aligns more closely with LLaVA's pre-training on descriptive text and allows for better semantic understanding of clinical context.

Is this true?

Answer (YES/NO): NO